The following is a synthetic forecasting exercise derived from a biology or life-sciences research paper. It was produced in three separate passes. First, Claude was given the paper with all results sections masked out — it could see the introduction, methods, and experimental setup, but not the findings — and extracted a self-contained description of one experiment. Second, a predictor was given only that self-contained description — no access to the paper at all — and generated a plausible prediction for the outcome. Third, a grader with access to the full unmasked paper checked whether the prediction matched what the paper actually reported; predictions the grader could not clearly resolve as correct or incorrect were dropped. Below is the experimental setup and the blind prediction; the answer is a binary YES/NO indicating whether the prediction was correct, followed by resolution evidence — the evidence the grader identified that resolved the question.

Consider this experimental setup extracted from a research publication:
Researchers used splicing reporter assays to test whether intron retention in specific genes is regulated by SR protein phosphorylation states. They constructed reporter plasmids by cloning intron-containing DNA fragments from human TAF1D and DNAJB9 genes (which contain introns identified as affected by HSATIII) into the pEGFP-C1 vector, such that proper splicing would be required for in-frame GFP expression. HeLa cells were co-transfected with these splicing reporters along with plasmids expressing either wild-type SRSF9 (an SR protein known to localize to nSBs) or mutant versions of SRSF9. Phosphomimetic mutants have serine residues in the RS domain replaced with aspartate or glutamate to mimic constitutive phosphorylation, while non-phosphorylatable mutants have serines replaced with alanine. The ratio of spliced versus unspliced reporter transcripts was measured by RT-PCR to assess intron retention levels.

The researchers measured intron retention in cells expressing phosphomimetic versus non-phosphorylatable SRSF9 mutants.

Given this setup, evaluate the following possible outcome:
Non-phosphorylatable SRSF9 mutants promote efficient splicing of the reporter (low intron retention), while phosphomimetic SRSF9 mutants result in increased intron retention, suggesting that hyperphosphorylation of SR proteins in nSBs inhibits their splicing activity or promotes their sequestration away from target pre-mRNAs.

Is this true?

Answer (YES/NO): YES